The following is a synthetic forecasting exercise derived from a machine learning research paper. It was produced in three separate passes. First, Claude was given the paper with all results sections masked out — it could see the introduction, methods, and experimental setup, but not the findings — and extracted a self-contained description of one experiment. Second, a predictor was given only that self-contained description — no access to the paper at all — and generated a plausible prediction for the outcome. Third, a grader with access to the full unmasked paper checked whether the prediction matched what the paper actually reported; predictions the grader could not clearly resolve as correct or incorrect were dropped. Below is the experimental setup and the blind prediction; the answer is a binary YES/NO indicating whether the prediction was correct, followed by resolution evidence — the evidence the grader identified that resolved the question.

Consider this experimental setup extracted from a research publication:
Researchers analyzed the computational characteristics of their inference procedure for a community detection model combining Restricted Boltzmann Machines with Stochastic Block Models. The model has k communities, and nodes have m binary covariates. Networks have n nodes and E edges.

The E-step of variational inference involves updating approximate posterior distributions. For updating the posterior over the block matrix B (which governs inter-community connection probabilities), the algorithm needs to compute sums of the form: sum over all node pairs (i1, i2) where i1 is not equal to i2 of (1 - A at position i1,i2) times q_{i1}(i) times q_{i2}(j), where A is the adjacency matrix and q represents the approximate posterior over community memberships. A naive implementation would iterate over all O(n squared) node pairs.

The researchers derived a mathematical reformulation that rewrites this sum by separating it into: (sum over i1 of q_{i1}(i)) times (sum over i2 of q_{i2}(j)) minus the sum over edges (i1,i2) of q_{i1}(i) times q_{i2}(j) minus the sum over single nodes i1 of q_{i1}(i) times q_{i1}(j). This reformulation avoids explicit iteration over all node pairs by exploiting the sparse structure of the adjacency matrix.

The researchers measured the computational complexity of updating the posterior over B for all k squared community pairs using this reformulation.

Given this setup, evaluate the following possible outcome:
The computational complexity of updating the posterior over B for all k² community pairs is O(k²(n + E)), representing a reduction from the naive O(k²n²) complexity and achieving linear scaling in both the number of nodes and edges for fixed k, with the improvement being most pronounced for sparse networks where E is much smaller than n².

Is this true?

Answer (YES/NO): YES